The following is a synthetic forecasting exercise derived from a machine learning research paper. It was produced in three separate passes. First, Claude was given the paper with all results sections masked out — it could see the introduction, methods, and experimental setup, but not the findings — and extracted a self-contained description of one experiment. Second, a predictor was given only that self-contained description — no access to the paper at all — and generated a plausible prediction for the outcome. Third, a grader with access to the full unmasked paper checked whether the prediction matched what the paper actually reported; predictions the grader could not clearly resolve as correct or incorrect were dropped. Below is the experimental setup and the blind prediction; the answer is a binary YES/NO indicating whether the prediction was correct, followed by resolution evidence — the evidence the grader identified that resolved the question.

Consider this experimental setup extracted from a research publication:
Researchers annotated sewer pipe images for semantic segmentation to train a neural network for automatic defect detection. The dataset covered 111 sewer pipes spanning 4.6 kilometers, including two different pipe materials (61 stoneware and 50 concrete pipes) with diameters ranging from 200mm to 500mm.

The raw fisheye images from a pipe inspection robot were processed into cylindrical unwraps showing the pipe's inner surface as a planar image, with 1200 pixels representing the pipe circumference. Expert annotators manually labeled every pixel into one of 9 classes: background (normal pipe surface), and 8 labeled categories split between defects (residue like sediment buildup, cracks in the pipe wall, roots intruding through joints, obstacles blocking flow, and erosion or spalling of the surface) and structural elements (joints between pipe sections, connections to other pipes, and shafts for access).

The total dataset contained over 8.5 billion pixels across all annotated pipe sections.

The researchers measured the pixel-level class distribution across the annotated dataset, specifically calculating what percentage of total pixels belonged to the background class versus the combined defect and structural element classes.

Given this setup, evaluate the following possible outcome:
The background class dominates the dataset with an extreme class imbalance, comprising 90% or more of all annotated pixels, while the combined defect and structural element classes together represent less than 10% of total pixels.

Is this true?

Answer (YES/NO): YES